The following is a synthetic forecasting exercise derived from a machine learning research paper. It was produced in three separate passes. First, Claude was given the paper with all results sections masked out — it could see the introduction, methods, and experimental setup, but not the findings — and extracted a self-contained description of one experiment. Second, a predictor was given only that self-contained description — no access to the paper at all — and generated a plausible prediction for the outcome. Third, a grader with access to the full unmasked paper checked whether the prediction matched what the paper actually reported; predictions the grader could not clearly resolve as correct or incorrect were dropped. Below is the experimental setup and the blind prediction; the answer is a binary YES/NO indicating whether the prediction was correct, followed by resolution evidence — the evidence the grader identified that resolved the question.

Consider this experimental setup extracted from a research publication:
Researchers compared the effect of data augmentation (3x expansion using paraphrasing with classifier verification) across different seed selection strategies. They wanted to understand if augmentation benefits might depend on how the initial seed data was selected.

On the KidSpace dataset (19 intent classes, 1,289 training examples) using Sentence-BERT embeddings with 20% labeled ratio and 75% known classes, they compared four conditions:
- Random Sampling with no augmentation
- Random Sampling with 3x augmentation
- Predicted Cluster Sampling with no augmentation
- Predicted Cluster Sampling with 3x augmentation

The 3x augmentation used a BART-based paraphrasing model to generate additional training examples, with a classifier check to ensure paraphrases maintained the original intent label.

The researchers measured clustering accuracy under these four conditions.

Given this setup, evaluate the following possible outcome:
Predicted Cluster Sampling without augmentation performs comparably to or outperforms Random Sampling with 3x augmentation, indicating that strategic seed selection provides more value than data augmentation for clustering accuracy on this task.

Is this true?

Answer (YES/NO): NO